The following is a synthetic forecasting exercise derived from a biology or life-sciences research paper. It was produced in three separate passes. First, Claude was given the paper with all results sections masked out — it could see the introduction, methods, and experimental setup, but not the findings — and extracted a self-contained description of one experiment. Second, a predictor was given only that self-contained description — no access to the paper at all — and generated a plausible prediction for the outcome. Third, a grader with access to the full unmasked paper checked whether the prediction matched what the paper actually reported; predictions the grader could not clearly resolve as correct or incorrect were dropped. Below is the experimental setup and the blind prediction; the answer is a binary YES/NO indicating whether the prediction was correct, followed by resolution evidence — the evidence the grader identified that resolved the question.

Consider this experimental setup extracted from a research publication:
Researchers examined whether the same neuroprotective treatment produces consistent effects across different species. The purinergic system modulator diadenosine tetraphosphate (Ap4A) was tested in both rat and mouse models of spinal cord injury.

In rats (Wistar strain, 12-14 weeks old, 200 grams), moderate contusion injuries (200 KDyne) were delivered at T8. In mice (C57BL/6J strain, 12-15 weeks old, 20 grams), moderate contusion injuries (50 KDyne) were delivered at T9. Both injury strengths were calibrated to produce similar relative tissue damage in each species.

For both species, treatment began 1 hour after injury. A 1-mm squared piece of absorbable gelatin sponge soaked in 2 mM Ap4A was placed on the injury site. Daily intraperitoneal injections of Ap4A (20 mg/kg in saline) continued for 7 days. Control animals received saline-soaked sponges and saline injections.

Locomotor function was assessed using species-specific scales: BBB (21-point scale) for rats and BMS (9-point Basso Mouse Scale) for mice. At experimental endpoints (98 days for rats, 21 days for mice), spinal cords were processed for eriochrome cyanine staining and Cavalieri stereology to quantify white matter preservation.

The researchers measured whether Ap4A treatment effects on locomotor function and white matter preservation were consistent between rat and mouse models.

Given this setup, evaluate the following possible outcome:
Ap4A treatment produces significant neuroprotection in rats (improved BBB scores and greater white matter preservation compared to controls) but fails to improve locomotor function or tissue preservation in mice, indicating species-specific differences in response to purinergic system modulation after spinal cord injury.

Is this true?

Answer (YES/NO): NO